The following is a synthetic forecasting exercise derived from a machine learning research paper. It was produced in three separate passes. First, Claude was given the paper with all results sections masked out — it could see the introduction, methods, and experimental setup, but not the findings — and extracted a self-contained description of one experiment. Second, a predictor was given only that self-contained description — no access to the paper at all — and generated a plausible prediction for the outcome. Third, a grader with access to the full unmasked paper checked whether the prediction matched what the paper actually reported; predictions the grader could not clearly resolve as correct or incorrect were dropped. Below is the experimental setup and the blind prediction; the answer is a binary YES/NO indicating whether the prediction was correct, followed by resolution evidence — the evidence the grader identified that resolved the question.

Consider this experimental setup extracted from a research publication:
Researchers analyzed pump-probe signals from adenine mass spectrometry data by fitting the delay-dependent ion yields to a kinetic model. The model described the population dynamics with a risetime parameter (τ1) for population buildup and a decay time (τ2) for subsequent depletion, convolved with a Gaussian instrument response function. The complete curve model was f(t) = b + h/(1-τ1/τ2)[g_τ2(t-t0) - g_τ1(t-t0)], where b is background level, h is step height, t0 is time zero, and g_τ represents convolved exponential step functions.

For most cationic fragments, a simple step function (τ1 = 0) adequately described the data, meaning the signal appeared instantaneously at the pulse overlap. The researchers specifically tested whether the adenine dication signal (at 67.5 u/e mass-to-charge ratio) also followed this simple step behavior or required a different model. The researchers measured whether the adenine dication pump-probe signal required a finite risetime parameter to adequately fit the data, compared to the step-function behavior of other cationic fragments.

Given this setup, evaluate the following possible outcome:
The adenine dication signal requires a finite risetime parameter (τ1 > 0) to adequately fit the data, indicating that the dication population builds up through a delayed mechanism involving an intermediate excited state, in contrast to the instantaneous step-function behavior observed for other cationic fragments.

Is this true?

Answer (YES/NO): YES